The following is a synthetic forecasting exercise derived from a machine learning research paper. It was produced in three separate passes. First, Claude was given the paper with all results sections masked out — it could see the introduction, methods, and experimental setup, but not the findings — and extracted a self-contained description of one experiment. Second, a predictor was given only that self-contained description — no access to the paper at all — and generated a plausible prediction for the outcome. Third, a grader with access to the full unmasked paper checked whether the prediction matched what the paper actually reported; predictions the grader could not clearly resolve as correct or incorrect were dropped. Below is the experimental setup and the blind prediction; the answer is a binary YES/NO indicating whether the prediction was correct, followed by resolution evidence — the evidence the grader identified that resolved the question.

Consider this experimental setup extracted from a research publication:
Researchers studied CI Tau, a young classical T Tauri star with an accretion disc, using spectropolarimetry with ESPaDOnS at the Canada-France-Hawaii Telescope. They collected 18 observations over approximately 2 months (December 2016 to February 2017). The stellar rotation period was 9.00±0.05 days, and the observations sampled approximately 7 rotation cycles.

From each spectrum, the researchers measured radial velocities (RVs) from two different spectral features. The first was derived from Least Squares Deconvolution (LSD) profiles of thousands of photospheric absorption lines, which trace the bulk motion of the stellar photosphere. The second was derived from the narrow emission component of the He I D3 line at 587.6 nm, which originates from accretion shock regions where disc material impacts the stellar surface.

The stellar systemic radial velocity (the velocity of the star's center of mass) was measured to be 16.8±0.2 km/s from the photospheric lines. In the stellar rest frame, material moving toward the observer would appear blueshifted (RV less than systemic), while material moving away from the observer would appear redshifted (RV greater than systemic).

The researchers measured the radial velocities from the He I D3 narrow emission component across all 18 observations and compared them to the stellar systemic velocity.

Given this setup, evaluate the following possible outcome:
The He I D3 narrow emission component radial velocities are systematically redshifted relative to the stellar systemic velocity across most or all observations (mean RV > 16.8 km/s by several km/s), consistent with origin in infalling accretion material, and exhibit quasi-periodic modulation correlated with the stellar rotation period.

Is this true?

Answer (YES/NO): YES